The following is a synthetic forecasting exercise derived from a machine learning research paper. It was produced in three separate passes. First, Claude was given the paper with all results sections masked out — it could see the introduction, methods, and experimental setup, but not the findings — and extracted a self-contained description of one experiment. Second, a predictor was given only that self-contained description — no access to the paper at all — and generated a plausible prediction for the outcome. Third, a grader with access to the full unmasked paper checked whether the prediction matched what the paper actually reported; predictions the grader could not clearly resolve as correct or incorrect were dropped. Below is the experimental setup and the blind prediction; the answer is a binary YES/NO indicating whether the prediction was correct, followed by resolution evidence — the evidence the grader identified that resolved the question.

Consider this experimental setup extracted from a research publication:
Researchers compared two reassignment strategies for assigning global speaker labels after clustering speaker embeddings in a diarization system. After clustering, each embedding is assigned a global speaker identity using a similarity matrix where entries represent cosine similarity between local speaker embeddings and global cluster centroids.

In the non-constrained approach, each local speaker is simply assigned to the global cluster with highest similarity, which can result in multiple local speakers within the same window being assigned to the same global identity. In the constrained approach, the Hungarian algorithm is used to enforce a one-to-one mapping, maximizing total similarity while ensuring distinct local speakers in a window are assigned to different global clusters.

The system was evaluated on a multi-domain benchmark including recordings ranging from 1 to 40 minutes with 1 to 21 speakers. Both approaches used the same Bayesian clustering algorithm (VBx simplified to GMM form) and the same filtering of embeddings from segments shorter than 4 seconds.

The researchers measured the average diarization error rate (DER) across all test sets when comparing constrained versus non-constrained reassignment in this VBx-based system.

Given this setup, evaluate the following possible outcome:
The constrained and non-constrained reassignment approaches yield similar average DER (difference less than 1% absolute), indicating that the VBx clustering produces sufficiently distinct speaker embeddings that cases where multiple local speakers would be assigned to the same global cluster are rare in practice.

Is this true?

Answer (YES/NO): YES